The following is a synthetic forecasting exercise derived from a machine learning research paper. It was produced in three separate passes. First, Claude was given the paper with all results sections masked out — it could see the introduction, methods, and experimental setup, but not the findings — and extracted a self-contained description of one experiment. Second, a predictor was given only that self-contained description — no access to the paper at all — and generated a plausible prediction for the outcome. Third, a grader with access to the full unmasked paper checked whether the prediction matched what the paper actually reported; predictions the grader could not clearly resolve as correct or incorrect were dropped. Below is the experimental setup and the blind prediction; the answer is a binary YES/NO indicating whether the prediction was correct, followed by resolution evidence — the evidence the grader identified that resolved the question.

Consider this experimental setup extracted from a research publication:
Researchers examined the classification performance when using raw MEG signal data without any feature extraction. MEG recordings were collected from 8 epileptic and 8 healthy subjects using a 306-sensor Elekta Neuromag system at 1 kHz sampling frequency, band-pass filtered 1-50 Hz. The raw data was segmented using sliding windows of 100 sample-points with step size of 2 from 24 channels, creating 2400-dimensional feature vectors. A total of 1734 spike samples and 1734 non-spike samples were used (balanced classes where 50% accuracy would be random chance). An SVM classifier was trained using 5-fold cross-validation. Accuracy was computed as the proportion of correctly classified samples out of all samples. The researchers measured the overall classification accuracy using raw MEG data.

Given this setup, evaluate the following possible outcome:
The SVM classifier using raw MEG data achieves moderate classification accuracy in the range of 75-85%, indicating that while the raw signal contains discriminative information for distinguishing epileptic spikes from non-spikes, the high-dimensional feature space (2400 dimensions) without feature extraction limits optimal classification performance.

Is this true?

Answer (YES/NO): NO